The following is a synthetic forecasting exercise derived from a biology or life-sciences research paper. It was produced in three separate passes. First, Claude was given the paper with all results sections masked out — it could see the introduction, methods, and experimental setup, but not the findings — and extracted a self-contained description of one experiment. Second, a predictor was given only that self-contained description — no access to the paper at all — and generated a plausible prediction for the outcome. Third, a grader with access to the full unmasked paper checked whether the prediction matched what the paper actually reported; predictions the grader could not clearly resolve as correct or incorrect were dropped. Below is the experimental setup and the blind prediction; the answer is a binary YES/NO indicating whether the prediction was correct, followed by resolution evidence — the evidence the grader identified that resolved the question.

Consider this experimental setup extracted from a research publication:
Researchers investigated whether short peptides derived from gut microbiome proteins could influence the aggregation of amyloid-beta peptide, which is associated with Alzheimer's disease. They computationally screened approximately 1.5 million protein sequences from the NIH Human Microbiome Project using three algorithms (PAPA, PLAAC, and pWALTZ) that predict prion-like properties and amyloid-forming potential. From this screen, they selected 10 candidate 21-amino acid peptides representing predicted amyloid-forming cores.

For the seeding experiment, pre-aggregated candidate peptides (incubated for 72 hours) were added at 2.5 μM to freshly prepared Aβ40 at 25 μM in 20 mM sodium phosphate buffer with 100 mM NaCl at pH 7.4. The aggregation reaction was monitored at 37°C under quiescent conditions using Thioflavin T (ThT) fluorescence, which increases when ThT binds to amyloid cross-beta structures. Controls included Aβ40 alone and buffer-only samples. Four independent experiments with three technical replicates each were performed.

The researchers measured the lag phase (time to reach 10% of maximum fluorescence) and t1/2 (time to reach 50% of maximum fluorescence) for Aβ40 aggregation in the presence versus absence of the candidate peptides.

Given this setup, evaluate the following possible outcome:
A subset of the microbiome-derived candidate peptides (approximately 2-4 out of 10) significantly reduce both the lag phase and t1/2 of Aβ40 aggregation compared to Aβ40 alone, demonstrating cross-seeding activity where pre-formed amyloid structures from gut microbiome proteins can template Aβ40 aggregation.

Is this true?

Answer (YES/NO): NO